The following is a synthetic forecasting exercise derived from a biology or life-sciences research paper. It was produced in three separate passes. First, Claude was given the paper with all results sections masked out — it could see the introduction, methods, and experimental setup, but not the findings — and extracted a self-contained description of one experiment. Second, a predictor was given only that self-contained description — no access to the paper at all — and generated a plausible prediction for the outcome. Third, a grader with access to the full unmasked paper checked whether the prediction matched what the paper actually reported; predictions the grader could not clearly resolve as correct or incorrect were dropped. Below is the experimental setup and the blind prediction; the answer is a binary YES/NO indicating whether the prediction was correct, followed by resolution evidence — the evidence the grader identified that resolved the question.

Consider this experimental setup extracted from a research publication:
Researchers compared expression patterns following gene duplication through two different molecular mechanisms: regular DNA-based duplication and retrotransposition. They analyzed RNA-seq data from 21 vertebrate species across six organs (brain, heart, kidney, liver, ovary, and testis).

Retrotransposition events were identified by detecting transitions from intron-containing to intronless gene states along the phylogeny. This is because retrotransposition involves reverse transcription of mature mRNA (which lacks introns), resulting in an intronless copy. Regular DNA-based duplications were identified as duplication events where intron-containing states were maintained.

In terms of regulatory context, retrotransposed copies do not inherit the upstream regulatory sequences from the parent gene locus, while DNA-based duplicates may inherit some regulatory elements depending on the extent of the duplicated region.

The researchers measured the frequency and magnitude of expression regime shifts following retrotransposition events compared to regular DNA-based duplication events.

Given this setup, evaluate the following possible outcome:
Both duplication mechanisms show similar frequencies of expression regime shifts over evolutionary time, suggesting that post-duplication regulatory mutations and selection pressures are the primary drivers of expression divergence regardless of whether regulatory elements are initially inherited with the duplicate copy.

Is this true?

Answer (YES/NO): NO